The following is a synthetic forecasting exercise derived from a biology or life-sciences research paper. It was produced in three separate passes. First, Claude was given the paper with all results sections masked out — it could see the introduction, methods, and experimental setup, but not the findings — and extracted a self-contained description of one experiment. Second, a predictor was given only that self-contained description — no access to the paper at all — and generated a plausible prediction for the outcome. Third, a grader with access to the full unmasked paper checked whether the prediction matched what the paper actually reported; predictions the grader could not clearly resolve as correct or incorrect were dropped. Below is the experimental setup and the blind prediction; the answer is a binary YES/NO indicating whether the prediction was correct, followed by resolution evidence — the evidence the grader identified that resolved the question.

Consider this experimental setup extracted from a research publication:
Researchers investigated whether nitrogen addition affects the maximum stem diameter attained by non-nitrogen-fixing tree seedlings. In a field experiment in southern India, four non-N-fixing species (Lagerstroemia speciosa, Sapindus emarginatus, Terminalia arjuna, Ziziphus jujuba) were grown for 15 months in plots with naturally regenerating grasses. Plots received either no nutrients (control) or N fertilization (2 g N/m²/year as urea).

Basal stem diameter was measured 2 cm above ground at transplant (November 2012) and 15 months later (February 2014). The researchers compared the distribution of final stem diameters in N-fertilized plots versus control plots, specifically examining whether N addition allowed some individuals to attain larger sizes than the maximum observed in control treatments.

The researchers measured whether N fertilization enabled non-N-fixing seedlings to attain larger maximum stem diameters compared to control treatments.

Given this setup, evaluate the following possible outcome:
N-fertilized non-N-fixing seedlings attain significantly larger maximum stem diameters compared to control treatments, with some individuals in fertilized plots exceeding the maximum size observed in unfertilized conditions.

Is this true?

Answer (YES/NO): YES